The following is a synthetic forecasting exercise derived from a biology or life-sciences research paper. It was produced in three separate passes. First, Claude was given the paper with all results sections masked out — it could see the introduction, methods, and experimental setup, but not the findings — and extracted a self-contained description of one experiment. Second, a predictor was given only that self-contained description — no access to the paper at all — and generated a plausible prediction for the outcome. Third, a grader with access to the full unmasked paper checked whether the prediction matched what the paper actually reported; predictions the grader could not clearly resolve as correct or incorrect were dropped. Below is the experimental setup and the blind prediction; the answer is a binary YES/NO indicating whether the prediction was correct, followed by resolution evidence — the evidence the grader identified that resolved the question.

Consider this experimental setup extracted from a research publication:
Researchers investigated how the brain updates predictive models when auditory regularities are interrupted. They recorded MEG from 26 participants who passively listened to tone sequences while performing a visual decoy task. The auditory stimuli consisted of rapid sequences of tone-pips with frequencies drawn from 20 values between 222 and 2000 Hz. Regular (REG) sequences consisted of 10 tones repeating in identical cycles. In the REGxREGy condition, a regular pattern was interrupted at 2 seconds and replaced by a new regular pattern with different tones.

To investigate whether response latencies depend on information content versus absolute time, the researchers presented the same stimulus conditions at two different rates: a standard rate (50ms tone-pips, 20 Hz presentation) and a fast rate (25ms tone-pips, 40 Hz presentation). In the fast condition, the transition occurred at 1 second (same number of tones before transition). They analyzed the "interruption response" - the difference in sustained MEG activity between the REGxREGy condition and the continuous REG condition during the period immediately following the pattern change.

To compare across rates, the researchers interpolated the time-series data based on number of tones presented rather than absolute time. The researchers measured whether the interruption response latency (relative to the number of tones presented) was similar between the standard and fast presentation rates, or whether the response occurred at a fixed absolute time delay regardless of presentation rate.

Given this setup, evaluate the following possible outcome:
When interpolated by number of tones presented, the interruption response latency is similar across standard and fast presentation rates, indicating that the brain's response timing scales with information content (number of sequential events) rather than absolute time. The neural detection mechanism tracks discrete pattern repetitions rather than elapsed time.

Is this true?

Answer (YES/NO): YES